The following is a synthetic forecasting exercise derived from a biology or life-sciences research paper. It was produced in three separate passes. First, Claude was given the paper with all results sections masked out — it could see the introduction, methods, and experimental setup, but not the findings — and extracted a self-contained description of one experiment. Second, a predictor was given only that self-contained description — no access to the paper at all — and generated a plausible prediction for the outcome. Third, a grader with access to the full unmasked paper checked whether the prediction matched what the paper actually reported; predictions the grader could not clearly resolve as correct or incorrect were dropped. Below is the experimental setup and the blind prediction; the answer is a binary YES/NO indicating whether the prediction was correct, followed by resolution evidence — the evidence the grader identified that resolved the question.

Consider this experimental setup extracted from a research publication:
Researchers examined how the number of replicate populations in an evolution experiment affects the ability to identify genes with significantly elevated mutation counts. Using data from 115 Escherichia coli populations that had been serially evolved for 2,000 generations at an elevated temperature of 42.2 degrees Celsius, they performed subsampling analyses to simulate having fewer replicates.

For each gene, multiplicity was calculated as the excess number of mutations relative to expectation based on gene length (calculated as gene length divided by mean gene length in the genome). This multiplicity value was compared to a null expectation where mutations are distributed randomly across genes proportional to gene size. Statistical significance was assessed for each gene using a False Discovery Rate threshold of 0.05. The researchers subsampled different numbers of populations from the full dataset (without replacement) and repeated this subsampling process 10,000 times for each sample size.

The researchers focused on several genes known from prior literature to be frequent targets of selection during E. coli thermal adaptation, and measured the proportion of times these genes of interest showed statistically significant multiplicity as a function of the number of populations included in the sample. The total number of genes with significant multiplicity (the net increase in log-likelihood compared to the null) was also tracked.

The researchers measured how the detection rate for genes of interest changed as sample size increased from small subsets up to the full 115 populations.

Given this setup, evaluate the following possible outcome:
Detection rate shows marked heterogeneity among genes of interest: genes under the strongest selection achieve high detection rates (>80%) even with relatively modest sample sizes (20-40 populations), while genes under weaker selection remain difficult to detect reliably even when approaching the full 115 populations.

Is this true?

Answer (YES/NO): NO